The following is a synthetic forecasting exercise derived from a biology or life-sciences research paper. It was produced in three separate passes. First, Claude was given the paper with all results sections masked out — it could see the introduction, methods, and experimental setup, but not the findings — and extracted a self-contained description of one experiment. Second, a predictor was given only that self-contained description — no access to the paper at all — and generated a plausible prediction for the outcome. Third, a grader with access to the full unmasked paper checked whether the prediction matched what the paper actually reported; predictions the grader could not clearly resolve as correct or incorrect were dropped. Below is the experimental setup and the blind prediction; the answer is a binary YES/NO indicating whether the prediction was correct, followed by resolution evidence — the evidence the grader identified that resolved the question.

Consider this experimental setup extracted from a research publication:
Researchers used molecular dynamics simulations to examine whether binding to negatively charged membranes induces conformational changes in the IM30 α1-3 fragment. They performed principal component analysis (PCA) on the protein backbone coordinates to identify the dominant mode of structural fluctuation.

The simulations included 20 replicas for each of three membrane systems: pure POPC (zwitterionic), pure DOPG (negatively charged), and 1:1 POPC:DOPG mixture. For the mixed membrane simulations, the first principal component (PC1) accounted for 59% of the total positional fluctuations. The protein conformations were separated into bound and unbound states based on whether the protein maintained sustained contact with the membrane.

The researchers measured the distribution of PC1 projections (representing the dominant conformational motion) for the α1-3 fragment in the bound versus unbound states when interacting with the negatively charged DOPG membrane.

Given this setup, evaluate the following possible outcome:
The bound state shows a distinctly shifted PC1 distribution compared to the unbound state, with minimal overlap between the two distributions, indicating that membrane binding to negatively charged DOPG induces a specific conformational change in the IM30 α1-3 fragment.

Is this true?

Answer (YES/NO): NO